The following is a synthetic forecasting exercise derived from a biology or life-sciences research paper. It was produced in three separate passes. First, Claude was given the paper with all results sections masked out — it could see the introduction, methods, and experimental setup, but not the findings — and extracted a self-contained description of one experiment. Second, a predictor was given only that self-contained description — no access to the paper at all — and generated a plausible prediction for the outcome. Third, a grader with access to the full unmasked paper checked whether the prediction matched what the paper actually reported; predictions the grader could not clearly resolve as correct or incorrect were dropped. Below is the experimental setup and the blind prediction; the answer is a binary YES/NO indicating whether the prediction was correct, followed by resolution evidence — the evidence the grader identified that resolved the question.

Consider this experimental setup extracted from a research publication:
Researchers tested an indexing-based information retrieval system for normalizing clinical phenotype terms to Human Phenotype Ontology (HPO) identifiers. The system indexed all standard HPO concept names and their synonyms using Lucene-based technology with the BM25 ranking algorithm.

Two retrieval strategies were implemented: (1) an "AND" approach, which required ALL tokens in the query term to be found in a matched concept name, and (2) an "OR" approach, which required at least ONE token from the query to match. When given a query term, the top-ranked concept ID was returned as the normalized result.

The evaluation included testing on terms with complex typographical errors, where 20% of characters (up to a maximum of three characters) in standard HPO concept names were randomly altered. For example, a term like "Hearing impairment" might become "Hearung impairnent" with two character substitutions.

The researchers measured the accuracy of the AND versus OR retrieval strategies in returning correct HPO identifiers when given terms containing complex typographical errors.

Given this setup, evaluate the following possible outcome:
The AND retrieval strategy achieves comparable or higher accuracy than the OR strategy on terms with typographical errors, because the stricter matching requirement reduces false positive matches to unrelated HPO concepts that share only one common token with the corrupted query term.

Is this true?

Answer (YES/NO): NO